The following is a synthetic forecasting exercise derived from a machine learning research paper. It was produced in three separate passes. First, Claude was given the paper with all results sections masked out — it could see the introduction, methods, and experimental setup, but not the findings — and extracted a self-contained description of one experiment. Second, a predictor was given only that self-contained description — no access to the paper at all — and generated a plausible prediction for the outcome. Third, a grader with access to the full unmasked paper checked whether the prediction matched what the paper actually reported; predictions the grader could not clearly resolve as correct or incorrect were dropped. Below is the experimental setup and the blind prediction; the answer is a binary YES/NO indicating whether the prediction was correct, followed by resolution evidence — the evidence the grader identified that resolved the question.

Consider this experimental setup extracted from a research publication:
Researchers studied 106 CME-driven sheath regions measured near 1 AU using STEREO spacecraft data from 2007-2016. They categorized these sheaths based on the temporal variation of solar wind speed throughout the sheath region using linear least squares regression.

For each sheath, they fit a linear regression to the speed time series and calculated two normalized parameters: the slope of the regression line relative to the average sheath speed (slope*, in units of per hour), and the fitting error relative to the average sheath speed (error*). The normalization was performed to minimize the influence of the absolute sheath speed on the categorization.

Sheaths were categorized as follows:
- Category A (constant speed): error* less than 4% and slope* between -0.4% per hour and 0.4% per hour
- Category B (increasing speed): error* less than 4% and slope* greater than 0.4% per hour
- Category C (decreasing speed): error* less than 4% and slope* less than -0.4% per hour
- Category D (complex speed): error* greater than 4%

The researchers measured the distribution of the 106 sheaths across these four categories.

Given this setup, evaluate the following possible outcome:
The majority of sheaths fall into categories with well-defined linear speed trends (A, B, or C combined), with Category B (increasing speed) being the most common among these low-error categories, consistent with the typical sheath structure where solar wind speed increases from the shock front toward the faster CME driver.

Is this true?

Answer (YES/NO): NO